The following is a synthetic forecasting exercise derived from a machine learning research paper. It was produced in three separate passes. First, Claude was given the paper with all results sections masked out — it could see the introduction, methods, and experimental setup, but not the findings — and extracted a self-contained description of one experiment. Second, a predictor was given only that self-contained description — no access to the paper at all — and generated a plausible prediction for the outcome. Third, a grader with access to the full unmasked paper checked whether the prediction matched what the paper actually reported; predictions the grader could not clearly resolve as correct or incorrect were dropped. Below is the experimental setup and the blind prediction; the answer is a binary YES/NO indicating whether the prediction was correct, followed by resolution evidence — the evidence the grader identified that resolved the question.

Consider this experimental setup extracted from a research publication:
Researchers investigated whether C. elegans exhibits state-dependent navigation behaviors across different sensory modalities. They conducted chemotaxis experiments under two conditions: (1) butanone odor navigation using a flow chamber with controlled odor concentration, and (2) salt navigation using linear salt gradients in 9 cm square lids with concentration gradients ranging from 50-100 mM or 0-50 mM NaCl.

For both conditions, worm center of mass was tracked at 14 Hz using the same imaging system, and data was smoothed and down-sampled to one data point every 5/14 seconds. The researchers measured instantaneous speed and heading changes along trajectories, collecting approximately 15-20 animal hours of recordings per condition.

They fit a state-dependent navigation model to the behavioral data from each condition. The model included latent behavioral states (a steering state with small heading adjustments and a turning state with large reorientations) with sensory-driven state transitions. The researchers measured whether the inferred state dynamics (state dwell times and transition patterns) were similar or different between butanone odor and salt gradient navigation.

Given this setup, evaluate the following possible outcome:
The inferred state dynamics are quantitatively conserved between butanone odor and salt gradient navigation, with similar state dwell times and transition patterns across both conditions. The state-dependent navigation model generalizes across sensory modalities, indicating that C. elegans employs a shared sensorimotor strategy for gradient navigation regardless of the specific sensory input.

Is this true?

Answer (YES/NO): NO